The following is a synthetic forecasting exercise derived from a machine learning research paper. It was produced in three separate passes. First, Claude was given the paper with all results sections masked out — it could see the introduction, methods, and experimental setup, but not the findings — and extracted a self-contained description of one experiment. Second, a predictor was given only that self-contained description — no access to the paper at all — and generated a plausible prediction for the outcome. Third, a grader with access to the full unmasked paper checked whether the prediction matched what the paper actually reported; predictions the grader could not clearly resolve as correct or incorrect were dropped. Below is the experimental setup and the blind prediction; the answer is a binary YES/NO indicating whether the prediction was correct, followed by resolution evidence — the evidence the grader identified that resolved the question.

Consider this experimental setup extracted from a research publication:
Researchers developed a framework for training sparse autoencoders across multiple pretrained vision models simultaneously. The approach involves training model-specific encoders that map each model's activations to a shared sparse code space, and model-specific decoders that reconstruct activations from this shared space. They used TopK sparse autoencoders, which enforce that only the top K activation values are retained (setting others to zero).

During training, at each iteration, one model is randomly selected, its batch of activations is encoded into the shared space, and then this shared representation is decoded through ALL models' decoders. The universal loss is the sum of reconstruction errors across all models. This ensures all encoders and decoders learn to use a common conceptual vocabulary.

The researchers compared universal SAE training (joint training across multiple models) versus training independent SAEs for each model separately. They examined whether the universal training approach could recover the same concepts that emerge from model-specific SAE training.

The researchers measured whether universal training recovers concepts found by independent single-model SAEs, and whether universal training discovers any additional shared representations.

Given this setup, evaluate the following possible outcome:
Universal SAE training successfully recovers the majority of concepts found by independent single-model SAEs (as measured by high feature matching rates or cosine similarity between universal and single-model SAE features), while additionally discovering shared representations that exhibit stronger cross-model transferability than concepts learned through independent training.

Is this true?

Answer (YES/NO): NO